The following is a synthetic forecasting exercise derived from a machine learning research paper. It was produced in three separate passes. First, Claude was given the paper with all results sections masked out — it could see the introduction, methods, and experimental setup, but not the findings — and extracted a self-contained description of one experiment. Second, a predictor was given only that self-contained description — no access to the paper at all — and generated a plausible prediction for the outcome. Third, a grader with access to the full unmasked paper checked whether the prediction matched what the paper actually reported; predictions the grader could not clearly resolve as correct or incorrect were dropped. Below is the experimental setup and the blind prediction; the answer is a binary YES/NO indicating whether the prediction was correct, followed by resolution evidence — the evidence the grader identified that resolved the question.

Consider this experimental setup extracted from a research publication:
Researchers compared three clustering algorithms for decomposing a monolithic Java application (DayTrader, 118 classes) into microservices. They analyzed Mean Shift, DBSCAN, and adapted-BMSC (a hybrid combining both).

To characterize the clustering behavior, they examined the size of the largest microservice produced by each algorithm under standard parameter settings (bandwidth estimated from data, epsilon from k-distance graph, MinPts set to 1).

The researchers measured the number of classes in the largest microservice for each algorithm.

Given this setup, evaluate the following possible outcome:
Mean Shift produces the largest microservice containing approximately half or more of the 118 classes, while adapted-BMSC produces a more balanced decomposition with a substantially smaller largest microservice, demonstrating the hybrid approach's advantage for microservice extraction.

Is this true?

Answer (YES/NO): YES